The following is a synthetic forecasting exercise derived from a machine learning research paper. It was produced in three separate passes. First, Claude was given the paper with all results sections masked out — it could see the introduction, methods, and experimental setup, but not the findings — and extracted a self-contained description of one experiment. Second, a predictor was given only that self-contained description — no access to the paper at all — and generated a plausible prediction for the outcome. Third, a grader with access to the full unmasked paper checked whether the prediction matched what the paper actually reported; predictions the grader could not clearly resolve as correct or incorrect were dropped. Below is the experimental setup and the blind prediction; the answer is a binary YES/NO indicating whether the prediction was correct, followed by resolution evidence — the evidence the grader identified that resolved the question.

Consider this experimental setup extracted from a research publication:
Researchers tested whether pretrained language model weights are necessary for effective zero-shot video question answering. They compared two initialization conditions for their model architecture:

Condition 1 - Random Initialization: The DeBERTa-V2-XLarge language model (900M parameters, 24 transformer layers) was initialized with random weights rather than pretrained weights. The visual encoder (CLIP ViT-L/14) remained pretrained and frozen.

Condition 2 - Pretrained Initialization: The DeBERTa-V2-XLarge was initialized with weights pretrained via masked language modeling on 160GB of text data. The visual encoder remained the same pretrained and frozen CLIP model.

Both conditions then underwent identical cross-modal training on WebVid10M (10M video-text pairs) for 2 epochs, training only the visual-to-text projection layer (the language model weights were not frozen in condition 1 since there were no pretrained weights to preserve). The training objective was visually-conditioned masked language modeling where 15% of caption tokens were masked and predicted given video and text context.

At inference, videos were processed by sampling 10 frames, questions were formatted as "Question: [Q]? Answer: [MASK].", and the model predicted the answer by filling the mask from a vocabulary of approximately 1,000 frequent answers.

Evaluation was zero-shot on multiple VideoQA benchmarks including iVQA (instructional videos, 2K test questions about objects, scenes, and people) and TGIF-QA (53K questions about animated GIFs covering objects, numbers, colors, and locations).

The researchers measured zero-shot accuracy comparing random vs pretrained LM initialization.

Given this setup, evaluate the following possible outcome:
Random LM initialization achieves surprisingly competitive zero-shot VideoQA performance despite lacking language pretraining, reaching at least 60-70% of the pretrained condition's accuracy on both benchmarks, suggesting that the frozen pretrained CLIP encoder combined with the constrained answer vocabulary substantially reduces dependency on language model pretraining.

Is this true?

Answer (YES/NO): NO